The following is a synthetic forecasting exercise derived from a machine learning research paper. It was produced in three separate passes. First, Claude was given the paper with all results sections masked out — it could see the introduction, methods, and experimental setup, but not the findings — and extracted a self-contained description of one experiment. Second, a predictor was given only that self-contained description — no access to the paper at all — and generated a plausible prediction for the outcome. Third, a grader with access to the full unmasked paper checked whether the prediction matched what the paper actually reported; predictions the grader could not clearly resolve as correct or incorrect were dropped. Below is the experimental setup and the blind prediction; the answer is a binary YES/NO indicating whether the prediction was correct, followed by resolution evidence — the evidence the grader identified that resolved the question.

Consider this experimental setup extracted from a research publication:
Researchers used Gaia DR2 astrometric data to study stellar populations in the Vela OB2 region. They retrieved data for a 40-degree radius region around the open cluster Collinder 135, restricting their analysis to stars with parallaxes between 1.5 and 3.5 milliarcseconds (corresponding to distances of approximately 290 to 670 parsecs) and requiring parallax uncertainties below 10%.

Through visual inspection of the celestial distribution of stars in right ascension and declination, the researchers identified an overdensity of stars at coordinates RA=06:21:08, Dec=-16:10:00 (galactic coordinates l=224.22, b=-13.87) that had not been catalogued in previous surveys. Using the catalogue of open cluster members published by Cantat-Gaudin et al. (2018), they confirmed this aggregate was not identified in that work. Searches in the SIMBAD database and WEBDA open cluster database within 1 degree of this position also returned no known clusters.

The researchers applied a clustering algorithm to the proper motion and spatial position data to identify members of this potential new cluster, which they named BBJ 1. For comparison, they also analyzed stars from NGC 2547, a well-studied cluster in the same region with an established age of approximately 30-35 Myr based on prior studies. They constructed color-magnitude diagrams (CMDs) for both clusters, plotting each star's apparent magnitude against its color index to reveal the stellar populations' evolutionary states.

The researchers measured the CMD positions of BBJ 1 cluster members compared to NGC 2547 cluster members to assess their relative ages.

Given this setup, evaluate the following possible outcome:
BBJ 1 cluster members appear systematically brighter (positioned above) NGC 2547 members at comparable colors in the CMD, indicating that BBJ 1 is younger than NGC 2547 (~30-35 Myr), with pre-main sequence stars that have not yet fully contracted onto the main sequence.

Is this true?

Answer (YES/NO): NO